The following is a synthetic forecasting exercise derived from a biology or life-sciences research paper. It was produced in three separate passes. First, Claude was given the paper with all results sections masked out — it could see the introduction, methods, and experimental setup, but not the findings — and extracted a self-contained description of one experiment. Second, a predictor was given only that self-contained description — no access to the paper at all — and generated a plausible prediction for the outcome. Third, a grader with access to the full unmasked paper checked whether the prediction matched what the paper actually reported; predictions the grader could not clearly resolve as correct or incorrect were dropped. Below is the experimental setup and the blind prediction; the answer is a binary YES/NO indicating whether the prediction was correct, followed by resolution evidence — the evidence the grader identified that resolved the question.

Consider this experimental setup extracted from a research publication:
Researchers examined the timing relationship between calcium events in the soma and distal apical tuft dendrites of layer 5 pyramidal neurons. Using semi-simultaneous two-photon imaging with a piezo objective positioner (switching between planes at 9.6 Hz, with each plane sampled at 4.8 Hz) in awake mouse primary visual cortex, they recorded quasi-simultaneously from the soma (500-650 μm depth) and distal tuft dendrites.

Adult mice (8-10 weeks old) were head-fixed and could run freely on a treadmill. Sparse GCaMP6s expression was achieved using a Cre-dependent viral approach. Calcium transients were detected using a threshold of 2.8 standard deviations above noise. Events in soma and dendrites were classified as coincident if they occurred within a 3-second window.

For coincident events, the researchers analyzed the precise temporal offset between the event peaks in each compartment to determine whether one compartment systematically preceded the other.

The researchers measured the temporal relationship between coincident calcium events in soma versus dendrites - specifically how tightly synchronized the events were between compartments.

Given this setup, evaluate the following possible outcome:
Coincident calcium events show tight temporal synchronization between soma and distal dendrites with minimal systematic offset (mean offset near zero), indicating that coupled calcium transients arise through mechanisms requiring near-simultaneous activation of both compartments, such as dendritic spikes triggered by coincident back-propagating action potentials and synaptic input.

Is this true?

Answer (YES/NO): YES